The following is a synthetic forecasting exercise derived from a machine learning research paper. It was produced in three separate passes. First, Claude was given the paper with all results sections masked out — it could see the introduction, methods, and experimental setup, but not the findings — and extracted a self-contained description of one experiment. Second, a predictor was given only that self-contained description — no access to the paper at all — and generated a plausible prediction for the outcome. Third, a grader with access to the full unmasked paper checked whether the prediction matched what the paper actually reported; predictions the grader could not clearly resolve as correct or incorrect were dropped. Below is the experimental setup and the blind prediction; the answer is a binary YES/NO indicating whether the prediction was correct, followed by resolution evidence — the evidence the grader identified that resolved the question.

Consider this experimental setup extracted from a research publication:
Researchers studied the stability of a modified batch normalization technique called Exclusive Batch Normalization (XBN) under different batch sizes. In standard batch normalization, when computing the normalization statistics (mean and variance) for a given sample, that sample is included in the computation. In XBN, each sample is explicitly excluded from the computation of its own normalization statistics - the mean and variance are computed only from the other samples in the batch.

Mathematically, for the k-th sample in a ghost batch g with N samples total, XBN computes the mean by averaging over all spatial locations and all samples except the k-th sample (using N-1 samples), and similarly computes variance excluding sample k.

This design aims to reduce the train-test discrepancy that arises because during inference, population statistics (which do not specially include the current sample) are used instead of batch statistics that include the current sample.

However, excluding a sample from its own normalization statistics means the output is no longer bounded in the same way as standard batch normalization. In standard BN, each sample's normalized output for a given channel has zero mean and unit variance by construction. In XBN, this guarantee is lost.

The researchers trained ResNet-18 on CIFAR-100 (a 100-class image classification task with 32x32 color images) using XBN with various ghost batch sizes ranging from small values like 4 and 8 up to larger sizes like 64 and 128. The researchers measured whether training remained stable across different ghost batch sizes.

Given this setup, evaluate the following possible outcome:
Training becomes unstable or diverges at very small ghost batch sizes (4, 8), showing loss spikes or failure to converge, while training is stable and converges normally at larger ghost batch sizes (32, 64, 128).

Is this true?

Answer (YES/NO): YES